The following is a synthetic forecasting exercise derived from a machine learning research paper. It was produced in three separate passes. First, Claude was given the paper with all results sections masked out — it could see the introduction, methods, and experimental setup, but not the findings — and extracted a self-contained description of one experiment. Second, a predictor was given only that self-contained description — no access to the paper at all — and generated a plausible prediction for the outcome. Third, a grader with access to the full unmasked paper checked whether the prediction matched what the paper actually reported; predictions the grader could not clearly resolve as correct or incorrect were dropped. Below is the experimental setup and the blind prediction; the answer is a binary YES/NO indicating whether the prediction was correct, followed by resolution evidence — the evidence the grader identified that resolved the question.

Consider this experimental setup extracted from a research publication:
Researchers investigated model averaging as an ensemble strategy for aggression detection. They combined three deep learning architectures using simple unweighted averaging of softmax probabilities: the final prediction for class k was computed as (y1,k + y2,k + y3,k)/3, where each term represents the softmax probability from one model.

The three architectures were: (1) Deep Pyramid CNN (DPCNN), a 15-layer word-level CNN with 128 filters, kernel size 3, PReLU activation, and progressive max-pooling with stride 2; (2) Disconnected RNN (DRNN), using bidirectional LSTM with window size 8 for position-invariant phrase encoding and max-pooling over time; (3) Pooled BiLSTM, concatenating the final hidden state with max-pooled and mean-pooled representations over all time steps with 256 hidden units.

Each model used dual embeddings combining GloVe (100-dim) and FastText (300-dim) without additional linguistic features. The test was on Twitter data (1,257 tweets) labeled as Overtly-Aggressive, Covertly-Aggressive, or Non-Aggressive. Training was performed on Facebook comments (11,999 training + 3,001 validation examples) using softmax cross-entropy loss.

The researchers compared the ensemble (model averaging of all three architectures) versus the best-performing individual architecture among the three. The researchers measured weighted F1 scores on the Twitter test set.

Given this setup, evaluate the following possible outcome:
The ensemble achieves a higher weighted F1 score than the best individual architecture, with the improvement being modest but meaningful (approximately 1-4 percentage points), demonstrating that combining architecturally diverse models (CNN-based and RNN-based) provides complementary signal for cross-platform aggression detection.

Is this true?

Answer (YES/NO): NO